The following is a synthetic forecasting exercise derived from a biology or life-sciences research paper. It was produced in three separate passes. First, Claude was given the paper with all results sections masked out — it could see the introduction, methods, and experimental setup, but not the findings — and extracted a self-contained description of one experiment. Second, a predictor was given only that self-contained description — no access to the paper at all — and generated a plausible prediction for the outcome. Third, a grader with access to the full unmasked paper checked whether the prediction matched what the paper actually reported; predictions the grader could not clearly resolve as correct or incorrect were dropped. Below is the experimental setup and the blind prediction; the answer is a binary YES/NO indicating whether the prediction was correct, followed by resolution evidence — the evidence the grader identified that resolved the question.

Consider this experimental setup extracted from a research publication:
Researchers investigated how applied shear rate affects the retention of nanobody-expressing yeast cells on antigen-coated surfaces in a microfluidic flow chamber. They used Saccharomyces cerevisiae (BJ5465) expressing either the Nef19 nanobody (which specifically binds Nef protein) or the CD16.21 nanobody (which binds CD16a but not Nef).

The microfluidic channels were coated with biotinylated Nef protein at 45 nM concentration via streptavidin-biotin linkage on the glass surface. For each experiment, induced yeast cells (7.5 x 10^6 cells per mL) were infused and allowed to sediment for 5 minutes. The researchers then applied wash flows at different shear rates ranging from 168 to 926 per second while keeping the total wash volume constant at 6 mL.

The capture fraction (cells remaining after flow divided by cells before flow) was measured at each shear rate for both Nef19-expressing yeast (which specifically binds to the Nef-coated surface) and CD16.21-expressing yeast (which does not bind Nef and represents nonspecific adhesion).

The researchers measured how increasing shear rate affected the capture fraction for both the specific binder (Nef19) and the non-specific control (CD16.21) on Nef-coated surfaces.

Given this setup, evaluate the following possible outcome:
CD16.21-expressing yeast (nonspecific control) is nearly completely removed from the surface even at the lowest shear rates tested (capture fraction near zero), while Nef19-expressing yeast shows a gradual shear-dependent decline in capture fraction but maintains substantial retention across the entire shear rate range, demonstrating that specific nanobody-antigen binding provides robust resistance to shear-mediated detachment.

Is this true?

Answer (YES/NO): NO